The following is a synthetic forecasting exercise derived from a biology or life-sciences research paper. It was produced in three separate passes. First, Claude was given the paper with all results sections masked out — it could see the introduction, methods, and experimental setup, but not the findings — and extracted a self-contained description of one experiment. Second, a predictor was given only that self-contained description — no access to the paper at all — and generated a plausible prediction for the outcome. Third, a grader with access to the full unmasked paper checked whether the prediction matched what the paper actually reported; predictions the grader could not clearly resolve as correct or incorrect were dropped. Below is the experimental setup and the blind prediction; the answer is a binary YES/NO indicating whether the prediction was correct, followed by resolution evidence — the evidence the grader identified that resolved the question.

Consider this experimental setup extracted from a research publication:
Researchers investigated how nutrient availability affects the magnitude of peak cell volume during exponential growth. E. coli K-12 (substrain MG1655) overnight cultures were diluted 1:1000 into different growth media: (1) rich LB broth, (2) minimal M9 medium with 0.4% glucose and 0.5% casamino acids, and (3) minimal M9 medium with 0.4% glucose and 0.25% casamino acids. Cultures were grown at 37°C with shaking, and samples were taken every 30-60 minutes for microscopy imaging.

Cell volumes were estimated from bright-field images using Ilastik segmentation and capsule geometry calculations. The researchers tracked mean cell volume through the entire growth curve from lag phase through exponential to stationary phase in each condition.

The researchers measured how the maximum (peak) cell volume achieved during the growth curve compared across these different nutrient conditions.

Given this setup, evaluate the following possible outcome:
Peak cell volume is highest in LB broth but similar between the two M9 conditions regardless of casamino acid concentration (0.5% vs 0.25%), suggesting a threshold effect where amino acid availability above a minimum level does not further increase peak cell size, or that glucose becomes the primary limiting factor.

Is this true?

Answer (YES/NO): NO